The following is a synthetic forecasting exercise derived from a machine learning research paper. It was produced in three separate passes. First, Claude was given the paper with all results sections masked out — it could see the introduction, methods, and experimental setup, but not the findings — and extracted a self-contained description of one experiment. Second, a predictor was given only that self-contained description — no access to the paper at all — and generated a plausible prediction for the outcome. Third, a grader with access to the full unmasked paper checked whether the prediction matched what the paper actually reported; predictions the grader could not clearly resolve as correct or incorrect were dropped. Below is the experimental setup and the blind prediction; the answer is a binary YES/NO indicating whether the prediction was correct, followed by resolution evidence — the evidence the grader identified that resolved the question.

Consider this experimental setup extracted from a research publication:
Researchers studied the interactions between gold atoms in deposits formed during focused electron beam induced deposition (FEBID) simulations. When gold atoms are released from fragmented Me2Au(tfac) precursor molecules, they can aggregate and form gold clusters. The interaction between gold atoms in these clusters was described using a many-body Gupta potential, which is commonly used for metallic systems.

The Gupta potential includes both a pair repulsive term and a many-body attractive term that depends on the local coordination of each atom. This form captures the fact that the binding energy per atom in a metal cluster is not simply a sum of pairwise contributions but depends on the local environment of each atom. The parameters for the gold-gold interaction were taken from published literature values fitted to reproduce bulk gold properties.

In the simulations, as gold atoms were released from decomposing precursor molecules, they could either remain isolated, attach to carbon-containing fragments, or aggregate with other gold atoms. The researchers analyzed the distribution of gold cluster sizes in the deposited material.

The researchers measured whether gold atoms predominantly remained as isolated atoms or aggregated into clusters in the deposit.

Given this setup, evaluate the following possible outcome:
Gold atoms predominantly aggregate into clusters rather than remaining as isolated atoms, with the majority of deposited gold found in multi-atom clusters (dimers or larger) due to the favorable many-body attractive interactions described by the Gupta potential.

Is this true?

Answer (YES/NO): YES